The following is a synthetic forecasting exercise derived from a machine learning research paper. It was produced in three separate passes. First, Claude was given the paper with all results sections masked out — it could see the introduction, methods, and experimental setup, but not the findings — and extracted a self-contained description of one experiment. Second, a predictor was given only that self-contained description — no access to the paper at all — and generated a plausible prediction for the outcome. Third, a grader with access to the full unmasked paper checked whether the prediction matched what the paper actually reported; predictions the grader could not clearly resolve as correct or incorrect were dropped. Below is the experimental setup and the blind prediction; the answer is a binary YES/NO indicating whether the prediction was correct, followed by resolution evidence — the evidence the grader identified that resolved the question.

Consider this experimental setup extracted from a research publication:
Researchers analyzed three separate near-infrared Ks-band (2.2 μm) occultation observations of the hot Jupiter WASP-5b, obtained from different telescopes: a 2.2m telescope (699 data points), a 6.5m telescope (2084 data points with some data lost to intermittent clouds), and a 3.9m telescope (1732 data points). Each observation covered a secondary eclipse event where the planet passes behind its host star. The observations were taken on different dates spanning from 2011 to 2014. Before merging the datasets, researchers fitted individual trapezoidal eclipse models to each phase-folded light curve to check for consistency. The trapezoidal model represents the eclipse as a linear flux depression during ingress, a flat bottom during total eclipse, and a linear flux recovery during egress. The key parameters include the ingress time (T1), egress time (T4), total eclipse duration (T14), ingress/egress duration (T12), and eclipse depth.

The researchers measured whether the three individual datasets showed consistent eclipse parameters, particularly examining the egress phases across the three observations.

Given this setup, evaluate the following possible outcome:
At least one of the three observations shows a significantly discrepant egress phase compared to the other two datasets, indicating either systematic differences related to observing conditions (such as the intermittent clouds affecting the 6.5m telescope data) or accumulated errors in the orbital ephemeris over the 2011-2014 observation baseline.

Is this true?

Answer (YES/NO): NO